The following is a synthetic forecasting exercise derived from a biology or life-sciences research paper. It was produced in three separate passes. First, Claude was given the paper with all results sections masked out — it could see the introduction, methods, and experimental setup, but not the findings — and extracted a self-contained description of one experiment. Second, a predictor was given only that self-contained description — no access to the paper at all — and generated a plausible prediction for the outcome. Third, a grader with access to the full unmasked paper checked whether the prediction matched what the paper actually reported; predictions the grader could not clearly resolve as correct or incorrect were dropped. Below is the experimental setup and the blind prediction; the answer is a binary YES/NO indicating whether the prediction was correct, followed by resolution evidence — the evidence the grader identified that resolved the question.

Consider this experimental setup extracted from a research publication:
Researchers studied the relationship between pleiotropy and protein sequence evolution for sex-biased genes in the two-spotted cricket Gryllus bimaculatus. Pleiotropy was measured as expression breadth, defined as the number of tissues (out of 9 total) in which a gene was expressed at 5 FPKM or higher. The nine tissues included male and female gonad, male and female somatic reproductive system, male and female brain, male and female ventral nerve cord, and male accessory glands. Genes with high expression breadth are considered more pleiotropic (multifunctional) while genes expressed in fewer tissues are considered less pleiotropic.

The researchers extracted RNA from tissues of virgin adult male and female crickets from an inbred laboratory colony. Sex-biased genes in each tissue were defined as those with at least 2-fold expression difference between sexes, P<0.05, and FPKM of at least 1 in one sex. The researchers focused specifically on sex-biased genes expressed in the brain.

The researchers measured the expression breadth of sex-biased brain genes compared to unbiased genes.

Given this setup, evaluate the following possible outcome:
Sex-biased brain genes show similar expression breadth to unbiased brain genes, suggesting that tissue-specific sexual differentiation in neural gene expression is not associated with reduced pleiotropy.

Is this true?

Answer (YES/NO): NO